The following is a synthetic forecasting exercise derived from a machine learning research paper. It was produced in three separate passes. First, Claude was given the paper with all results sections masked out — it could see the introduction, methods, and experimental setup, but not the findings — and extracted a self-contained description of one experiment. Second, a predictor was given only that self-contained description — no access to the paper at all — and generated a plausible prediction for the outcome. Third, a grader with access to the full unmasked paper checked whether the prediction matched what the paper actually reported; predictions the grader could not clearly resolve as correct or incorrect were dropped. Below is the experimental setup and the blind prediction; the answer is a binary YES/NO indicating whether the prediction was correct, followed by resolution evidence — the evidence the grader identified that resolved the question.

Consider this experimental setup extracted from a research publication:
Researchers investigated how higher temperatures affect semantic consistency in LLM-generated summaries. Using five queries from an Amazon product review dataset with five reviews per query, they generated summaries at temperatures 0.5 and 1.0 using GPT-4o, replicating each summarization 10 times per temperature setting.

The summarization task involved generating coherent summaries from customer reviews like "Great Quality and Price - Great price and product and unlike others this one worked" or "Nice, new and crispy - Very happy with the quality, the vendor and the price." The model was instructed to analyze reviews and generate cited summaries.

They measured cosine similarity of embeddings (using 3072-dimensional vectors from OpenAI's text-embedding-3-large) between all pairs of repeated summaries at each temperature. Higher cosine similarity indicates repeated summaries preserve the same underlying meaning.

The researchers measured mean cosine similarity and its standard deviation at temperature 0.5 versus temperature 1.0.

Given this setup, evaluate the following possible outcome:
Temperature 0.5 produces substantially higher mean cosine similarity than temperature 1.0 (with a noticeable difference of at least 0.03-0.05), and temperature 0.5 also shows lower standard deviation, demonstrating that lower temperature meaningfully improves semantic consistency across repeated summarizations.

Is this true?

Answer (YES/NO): YES